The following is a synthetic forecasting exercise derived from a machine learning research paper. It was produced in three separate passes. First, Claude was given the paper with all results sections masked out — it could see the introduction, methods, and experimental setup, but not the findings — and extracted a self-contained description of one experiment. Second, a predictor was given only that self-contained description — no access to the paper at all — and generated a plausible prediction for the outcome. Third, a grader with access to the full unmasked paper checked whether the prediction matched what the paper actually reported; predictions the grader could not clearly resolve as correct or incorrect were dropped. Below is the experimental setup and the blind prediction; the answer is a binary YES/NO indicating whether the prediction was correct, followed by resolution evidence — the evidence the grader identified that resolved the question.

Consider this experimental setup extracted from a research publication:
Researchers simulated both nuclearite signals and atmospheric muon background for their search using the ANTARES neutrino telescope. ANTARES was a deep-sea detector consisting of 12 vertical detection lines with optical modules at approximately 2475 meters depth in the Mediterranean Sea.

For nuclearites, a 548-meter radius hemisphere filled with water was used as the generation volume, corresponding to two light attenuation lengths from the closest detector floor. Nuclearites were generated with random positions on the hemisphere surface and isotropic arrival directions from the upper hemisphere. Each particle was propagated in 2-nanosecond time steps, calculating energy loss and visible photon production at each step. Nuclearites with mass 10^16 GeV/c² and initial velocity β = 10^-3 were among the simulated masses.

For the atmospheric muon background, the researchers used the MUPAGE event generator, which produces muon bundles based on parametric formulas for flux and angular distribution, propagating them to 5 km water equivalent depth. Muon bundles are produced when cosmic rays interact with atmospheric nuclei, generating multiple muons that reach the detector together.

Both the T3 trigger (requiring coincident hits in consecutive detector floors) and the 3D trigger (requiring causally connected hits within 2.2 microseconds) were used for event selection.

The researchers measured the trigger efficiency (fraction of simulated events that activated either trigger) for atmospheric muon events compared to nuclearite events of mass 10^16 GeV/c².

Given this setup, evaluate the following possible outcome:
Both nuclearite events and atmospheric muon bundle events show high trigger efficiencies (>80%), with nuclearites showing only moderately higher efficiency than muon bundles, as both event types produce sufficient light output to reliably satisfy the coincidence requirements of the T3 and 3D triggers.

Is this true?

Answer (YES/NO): NO